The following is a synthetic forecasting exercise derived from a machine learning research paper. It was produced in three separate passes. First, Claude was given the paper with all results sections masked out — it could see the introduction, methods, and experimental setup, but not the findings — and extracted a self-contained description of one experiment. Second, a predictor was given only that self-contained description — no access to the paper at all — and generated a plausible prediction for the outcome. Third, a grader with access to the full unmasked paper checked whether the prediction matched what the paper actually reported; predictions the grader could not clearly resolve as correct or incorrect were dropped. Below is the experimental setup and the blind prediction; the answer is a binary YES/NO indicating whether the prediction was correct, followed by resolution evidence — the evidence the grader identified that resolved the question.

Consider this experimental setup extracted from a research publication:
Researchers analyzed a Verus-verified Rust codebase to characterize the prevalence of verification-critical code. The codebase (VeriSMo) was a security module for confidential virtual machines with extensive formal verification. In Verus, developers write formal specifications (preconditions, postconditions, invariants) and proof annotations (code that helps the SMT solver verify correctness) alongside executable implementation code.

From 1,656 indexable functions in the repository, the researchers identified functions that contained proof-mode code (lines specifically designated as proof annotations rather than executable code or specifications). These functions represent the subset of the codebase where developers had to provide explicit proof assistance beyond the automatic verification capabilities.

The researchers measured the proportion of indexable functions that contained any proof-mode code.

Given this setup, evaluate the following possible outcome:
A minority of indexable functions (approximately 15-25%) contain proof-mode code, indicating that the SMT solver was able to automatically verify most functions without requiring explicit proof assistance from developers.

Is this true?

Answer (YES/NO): NO